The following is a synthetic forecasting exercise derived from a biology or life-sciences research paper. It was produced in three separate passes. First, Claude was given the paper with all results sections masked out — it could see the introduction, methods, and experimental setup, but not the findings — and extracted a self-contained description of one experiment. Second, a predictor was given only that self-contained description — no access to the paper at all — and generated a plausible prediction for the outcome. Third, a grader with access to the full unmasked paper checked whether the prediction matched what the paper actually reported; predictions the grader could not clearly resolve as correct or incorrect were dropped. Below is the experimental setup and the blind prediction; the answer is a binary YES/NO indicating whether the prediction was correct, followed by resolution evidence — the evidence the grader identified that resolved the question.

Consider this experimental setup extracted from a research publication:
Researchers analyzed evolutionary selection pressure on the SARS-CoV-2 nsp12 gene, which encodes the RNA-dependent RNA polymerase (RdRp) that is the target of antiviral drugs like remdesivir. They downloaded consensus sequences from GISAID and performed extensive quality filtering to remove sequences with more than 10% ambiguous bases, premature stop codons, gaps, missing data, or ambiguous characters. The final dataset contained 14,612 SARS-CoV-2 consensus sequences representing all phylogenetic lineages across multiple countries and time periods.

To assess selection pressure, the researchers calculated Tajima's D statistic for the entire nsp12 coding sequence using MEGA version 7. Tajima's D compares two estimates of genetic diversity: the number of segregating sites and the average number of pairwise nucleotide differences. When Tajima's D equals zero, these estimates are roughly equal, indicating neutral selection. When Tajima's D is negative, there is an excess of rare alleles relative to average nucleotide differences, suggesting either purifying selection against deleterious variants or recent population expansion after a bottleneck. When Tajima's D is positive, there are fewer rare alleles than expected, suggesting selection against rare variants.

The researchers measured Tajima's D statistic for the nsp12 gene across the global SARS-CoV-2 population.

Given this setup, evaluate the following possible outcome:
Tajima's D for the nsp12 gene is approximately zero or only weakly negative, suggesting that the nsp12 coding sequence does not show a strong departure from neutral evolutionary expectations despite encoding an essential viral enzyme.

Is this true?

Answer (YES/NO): NO